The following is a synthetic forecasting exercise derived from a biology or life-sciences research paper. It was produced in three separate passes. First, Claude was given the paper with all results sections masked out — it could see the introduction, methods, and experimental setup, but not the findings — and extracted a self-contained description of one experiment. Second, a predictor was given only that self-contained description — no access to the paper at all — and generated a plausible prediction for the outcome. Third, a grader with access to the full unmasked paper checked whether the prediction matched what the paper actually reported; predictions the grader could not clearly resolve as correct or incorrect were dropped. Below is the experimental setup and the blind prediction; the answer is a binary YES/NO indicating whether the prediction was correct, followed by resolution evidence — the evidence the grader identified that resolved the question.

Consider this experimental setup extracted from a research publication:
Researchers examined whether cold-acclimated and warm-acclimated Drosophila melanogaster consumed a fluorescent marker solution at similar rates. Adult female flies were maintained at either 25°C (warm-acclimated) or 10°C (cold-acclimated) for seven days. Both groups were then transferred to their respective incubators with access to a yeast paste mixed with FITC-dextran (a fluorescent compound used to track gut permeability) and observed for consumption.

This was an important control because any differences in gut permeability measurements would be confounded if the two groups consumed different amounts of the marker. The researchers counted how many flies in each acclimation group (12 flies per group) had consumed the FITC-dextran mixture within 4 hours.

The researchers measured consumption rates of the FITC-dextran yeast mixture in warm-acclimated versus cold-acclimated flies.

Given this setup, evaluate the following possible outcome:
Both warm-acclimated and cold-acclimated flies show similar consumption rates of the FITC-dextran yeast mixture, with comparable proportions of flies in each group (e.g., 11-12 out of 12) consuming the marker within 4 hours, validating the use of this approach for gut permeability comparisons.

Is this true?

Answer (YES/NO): YES